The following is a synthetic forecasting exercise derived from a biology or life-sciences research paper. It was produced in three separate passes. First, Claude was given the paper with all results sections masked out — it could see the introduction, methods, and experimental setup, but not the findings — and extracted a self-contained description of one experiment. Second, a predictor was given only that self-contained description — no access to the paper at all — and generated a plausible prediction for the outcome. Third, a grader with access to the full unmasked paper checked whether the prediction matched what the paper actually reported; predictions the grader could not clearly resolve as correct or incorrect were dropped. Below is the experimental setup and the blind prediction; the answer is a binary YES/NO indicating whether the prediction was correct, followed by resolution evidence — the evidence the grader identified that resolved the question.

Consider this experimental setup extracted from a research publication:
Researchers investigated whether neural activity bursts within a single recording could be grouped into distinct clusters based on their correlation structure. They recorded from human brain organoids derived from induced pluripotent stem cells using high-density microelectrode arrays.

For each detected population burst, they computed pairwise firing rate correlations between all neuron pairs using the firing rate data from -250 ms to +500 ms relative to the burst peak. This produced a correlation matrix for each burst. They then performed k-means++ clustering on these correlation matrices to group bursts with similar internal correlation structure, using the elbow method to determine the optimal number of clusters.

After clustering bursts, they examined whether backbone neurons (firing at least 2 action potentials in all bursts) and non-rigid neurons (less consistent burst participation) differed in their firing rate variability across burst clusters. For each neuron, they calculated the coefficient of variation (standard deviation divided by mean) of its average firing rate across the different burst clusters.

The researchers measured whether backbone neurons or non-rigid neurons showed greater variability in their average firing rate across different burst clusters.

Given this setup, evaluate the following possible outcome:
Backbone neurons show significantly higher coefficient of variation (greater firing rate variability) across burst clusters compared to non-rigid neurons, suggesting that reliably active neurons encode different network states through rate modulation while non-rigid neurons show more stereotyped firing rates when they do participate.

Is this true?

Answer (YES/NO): NO